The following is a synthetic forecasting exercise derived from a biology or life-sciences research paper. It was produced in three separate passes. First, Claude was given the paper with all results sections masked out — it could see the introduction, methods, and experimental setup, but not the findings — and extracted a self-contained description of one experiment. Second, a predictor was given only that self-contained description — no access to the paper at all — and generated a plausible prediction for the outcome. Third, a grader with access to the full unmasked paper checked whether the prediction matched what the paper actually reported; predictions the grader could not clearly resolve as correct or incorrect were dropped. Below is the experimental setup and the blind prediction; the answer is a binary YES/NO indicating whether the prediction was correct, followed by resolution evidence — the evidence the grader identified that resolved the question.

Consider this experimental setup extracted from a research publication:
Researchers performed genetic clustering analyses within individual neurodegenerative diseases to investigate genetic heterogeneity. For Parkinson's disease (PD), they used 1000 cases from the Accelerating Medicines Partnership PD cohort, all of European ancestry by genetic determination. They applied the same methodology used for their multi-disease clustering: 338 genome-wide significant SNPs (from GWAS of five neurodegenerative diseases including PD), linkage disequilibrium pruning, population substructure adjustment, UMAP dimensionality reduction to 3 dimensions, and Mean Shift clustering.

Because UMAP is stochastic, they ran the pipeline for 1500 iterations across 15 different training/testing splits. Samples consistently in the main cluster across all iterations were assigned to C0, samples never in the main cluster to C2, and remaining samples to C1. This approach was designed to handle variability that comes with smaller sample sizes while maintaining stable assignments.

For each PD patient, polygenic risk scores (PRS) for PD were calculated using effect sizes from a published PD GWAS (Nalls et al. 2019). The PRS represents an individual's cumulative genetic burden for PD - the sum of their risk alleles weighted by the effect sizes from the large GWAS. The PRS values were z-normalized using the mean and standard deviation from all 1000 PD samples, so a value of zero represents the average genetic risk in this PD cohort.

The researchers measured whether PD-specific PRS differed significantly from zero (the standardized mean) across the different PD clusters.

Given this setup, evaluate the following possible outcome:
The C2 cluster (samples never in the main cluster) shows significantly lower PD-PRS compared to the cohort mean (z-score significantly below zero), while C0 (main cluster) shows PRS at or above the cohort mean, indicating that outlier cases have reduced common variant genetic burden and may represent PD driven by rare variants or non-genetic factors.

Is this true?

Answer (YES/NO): NO